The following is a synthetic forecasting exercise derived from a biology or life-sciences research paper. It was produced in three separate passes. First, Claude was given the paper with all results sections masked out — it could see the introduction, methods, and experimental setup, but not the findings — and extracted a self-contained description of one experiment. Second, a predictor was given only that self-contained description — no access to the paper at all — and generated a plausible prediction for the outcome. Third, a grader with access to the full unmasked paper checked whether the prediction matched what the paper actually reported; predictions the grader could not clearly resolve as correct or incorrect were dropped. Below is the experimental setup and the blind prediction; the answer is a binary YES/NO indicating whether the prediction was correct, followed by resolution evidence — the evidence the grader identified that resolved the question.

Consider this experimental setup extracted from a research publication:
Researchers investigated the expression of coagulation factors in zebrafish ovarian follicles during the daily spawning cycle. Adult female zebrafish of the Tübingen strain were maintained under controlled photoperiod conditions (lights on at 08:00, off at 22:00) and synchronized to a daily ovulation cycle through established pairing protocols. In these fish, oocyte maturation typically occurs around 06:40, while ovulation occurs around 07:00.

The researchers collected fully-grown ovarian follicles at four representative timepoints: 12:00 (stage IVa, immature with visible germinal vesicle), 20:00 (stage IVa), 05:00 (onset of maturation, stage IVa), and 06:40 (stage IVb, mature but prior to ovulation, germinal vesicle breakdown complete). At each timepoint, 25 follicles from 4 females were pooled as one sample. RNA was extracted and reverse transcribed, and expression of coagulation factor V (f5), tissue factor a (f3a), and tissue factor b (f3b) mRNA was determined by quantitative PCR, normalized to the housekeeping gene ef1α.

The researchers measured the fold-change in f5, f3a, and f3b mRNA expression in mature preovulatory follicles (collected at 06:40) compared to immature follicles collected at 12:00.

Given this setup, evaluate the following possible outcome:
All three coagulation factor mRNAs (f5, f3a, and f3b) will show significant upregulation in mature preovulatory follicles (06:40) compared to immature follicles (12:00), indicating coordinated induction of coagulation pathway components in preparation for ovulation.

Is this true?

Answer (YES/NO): NO